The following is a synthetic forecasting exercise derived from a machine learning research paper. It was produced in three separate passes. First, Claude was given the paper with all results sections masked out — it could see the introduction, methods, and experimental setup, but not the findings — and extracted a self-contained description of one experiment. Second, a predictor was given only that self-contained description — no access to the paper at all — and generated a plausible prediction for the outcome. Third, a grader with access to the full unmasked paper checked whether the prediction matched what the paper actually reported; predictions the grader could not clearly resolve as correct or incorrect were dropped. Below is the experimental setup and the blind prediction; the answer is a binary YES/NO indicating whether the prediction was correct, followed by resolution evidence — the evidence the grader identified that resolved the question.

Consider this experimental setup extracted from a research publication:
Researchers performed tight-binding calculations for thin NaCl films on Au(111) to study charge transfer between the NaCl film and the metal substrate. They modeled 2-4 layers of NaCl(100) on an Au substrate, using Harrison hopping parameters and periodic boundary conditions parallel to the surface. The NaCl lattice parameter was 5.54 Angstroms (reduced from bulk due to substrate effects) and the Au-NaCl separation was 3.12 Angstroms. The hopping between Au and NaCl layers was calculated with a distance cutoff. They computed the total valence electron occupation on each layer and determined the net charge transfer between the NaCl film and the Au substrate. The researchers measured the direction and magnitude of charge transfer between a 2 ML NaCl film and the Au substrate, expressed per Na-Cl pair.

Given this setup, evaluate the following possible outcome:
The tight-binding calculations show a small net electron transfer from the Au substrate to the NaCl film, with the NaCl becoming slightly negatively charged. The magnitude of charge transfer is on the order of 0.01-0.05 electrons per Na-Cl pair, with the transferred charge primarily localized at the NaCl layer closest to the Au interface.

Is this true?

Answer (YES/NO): NO